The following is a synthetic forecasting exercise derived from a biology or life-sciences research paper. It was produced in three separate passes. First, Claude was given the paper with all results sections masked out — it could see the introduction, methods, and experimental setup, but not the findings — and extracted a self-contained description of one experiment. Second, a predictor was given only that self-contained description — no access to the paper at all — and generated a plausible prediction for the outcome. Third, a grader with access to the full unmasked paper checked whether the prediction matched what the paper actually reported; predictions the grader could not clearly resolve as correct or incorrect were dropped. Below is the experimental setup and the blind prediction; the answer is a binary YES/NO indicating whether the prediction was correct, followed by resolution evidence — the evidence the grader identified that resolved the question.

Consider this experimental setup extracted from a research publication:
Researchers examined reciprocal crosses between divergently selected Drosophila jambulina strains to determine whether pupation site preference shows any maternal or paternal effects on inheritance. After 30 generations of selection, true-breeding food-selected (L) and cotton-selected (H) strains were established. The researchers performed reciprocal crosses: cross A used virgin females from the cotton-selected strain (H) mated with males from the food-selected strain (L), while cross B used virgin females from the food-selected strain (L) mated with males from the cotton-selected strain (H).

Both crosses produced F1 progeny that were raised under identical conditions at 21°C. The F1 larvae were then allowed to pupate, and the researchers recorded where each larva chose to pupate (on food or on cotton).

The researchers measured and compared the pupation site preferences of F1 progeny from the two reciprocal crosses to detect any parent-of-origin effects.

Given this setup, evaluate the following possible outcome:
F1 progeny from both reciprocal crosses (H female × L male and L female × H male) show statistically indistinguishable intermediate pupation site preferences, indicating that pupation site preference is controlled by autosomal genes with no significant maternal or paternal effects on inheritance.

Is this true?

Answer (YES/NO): NO